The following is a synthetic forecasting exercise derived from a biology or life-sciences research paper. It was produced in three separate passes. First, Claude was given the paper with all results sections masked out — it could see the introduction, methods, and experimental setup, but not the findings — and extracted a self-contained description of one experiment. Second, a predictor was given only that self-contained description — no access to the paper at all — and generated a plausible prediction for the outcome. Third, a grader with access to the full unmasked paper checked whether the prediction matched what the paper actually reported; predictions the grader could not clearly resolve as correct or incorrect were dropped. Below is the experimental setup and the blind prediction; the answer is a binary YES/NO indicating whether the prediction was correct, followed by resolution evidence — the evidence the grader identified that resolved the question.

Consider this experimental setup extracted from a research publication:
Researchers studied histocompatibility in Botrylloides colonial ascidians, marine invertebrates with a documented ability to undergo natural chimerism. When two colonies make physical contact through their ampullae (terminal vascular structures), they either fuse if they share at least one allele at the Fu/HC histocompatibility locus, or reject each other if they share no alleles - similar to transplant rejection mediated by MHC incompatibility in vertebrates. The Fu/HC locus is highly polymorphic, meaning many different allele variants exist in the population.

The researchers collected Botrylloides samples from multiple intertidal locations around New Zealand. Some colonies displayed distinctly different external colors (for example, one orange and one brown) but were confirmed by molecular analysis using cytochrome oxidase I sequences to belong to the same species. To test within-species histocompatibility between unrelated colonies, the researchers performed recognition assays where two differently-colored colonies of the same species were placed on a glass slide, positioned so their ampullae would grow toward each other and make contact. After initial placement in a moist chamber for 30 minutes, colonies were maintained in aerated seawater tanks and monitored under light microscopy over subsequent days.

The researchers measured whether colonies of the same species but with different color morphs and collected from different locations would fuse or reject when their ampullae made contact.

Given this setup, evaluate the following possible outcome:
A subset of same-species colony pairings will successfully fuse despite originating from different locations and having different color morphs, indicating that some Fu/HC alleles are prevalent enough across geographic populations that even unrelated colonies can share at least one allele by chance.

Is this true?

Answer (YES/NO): NO